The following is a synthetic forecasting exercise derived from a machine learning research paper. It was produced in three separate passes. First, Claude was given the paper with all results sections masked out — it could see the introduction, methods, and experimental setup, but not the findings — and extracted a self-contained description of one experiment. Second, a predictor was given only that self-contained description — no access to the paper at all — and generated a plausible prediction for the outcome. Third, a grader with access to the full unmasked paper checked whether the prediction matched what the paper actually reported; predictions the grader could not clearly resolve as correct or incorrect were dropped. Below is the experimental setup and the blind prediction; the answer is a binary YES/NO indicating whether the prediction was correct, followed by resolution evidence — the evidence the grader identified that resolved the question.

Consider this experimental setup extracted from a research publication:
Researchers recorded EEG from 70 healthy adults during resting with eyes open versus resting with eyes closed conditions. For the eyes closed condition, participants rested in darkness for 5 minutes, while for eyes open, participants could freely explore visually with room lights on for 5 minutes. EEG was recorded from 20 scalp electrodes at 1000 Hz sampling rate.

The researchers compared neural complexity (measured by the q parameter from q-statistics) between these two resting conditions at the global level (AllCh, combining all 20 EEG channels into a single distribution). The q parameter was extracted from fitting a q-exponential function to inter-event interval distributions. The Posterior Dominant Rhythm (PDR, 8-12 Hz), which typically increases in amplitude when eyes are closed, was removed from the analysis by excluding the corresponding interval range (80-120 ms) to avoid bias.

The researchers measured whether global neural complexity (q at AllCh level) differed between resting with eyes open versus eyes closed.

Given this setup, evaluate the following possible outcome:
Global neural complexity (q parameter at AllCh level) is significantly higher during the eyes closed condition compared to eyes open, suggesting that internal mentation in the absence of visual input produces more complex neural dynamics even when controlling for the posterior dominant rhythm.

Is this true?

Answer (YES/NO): NO